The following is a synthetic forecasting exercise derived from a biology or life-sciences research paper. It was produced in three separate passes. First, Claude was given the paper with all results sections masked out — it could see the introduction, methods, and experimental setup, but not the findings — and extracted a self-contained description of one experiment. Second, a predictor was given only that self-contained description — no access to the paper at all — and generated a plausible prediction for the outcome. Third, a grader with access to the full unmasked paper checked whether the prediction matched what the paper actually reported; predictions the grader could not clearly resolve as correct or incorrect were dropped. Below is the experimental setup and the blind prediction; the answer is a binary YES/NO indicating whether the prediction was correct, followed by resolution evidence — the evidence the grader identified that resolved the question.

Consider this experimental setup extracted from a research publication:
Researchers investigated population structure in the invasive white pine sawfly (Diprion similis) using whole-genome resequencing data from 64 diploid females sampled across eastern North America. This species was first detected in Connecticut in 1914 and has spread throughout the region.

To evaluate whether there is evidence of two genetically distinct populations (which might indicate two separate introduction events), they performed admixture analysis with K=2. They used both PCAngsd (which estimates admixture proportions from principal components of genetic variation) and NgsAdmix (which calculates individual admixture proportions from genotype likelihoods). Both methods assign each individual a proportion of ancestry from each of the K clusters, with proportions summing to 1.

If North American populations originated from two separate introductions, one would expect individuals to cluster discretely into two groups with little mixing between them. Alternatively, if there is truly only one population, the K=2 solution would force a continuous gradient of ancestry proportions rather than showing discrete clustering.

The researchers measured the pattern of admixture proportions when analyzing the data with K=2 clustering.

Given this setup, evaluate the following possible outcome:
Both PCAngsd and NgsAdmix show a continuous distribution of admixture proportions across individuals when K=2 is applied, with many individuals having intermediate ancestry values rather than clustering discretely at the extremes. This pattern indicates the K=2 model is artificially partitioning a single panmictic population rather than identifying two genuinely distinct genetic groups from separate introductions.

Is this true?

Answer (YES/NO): YES